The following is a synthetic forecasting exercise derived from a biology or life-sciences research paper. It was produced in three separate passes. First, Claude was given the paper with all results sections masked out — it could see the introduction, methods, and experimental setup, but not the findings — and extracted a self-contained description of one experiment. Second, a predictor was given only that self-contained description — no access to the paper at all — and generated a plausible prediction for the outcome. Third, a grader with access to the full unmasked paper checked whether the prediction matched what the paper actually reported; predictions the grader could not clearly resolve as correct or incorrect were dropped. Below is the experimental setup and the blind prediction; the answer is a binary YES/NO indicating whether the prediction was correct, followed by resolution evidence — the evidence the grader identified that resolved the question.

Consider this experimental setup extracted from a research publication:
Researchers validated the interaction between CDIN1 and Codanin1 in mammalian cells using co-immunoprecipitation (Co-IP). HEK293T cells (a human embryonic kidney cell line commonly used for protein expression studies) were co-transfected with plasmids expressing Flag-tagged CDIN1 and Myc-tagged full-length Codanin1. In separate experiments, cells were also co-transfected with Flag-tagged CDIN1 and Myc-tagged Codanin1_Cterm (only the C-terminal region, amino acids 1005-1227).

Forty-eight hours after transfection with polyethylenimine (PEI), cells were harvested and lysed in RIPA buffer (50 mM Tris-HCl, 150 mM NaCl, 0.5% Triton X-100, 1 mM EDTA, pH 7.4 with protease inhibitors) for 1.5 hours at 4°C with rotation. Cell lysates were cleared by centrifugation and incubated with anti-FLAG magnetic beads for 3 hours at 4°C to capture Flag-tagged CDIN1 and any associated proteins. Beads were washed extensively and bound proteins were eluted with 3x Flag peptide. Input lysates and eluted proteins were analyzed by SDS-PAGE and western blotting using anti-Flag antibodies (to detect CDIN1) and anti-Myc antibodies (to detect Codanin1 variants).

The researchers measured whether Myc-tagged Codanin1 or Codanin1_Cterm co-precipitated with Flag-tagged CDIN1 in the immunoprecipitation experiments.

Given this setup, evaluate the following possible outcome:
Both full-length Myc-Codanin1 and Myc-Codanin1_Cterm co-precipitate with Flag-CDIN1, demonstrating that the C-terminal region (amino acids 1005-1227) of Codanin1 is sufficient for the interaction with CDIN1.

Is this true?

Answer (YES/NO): YES